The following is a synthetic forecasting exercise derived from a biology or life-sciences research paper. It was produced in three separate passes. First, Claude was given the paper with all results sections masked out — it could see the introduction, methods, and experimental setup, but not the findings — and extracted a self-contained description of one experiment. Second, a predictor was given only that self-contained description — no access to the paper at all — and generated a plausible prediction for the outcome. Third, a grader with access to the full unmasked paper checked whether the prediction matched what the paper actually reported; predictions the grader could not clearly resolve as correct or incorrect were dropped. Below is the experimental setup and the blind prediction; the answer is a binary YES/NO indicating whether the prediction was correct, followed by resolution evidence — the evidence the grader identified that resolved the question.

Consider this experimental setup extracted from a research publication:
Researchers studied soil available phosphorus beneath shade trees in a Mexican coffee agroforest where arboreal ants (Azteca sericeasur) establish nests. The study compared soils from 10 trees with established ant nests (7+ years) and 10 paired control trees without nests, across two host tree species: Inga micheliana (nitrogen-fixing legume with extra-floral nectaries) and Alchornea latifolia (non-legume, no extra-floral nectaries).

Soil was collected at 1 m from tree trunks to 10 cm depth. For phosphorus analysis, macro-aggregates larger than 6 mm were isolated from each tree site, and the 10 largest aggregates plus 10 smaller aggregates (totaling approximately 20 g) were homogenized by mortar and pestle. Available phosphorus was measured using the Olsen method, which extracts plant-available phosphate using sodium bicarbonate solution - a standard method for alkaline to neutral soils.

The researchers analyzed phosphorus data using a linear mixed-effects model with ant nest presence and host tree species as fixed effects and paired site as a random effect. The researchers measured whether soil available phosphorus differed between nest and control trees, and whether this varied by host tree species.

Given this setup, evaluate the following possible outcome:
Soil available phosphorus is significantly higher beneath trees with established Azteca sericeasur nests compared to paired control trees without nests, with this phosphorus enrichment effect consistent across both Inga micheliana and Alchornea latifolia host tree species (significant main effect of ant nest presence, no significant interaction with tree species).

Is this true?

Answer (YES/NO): NO